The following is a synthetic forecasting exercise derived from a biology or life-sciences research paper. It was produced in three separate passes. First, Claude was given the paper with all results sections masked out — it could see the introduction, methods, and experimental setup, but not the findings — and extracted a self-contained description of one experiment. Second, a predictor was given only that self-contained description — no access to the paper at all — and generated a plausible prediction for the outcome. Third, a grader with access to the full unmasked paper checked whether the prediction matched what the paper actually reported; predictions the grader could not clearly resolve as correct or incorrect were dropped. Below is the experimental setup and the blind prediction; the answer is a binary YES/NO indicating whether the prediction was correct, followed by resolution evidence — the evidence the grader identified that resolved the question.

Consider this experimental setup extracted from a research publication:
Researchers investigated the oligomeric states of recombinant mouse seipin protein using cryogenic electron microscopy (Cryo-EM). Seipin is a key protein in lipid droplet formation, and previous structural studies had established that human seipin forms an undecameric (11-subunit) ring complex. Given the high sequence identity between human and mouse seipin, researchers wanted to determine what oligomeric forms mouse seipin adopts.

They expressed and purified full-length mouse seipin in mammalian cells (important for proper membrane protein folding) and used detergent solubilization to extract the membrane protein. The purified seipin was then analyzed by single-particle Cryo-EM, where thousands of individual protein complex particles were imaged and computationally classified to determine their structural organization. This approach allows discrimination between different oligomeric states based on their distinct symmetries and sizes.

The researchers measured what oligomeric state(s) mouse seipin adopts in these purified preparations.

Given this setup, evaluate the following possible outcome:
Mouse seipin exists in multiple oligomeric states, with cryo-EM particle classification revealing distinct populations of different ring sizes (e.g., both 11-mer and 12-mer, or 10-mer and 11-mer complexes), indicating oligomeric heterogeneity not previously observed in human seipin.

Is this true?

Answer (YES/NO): YES